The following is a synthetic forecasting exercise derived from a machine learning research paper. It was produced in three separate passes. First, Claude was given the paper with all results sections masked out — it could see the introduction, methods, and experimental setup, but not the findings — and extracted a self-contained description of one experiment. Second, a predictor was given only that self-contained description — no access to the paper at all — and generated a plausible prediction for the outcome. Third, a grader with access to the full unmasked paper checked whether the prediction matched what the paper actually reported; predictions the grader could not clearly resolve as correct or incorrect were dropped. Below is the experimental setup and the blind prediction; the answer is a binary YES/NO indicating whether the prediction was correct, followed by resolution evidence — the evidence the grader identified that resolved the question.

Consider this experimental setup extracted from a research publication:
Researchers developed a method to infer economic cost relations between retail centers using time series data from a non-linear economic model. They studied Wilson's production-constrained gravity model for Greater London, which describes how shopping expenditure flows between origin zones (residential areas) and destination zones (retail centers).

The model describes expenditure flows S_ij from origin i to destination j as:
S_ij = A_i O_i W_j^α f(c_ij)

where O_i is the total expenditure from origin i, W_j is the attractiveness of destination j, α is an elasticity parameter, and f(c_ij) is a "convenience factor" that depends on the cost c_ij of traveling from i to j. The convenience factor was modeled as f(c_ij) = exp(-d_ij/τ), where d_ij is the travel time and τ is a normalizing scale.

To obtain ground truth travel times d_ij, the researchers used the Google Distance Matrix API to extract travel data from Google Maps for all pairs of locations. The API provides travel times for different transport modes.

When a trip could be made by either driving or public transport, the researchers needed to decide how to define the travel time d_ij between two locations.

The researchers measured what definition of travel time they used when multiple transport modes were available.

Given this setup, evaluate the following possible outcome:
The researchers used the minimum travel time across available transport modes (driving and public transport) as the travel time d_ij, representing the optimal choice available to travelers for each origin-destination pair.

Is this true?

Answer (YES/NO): YES